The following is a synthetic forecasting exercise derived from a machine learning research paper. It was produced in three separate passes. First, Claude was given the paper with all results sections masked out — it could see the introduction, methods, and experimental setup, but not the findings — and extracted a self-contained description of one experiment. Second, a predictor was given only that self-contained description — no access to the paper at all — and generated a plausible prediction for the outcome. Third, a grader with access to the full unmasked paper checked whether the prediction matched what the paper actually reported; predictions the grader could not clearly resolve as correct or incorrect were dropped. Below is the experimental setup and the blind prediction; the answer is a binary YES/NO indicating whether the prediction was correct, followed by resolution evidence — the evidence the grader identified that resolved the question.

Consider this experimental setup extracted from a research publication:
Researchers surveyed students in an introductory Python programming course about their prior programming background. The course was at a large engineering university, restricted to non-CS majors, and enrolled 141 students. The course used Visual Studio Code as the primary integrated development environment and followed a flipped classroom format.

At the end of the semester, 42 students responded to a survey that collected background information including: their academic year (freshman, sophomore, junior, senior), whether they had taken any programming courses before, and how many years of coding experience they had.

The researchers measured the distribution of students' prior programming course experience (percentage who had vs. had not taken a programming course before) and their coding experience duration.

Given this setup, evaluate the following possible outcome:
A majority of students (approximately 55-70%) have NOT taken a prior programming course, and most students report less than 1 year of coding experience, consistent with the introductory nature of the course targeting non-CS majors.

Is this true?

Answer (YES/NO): NO